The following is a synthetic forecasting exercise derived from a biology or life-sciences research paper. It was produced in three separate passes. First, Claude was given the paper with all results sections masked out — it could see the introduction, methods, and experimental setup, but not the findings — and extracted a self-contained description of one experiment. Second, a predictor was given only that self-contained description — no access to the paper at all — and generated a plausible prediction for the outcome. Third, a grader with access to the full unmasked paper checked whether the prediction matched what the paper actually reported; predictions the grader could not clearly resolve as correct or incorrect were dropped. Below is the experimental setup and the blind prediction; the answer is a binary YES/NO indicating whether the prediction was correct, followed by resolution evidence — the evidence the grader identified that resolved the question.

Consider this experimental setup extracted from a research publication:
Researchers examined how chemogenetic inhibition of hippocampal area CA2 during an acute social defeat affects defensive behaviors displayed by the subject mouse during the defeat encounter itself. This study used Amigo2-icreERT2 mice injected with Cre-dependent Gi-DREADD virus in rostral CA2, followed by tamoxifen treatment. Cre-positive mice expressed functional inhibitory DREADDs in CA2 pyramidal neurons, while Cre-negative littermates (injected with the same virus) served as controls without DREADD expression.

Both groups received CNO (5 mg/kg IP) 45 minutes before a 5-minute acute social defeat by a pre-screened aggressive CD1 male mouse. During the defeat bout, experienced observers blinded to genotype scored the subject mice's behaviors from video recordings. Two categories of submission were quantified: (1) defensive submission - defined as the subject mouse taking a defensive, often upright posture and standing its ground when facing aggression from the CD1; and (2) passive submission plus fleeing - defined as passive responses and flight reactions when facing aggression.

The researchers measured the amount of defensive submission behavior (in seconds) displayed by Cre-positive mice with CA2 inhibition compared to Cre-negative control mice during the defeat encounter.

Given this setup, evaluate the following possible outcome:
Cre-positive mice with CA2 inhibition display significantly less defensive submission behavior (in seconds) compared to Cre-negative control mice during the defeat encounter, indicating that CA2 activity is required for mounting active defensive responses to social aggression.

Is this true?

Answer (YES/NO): YES